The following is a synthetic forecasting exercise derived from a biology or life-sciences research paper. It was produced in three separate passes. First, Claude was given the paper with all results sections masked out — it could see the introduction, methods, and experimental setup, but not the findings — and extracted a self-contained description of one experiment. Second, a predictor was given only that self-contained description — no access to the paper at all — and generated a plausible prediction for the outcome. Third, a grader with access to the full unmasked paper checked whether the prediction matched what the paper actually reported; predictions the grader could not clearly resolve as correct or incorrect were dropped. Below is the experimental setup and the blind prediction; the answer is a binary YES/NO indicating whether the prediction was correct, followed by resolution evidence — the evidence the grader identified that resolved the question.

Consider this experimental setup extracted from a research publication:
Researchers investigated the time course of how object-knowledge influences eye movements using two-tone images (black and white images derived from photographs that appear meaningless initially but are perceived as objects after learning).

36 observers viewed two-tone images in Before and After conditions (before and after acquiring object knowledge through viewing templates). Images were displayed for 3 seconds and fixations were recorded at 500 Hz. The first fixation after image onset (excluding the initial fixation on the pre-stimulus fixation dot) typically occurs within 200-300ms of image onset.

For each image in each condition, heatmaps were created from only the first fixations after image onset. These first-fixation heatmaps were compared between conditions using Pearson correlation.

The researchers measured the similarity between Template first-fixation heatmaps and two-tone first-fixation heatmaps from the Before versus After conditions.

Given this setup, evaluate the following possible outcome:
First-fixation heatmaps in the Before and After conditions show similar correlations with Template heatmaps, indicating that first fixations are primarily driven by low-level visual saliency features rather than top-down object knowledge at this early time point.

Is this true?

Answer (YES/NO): NO